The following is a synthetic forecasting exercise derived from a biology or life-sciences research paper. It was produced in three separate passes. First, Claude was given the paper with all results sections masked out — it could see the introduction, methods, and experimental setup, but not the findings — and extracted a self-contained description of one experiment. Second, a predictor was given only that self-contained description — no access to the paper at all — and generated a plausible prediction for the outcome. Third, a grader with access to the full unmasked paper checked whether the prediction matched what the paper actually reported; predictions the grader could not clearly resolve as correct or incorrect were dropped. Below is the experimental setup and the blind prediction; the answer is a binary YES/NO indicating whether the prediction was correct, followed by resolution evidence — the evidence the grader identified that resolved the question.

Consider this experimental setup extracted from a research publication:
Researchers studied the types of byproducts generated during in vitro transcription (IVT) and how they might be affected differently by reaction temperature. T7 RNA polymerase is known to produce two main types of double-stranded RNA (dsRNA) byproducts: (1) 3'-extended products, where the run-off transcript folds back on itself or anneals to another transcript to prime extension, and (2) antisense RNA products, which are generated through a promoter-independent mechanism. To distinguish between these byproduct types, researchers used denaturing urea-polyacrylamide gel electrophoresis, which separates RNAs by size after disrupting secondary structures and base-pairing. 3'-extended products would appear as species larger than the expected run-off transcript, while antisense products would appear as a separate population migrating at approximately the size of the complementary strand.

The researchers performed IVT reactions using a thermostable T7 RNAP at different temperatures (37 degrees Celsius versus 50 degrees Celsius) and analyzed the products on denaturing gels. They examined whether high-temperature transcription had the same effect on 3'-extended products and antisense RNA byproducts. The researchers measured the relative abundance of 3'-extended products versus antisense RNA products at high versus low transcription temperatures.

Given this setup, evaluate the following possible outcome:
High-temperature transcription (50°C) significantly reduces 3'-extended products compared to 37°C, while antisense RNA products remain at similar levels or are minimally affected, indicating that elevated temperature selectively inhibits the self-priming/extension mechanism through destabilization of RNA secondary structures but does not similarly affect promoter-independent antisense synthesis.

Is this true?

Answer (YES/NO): YES